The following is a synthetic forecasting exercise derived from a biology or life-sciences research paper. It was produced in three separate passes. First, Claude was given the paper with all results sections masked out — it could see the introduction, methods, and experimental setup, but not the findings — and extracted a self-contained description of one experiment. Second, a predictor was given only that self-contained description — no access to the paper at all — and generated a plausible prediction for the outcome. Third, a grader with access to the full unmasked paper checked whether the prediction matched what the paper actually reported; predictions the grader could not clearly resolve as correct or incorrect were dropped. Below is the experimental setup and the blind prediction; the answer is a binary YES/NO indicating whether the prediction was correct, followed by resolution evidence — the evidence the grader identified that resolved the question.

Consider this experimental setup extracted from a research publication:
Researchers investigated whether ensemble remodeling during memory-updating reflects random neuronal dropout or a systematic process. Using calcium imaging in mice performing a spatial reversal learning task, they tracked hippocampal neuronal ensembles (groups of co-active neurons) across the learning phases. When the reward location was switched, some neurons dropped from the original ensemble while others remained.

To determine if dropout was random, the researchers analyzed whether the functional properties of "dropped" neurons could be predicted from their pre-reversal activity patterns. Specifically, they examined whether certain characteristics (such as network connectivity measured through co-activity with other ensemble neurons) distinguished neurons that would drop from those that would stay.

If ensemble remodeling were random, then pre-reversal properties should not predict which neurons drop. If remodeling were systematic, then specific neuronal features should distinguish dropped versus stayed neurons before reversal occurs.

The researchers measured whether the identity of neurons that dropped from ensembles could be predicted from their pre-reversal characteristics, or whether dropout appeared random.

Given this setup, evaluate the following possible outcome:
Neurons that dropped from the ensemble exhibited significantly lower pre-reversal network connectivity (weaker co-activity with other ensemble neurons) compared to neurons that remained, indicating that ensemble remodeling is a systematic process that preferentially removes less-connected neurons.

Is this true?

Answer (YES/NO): YES